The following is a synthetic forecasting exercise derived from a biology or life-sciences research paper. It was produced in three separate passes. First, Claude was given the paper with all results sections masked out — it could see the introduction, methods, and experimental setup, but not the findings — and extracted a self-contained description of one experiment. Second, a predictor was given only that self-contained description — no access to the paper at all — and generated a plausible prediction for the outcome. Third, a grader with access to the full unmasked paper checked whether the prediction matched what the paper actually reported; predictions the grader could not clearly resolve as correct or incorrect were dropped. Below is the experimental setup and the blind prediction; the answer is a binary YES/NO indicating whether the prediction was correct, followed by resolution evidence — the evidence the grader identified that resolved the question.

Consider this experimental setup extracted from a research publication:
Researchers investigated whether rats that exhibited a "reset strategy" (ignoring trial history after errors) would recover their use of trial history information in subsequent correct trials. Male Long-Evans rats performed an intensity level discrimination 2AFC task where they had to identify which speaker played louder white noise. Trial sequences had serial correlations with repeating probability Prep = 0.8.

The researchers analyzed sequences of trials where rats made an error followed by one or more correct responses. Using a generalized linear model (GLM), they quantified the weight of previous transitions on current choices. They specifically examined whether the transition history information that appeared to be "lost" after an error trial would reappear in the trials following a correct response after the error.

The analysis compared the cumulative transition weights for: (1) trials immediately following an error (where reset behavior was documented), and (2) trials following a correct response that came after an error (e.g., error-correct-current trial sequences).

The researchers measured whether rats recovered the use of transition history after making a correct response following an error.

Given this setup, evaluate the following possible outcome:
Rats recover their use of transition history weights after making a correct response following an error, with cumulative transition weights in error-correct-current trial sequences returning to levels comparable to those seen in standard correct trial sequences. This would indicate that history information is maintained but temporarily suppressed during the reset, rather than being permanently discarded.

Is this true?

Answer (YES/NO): YES